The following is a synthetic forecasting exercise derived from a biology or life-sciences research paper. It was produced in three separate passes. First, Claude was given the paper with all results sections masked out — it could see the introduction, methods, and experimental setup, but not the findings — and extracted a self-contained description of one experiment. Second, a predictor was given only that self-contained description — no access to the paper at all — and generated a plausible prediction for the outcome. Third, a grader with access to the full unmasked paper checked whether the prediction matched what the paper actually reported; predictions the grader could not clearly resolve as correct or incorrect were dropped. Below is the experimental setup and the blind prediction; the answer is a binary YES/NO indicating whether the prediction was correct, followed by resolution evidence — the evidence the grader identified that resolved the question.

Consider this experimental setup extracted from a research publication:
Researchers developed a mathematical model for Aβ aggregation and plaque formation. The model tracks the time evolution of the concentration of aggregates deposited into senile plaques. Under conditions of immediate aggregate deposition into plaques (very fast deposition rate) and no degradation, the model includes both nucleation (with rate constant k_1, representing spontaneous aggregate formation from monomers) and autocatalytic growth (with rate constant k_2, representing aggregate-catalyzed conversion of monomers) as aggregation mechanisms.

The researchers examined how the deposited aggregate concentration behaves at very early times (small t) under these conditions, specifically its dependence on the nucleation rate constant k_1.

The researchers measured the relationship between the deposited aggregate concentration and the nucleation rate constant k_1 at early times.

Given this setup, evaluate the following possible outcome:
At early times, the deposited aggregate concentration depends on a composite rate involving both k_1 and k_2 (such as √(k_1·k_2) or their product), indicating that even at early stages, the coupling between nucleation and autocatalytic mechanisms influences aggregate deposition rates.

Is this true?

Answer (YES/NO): NO